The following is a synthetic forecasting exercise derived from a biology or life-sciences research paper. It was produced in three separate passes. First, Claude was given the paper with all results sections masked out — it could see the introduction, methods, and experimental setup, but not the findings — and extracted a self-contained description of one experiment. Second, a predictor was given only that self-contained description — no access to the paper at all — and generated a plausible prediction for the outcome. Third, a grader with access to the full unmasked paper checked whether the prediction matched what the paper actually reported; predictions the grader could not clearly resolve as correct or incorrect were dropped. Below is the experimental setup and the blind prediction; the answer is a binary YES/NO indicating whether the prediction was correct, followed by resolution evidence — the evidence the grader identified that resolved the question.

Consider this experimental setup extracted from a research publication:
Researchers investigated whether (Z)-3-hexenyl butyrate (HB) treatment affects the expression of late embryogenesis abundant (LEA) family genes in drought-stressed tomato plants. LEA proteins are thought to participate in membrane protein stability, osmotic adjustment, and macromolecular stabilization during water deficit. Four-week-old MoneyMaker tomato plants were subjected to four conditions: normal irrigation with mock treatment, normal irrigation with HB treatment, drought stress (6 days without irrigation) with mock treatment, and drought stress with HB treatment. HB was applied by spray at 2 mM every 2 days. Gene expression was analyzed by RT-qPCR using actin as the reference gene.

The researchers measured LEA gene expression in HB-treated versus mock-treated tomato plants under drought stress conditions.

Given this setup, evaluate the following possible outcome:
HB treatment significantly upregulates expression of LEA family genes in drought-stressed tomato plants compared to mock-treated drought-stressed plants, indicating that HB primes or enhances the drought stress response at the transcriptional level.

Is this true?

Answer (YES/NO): YES